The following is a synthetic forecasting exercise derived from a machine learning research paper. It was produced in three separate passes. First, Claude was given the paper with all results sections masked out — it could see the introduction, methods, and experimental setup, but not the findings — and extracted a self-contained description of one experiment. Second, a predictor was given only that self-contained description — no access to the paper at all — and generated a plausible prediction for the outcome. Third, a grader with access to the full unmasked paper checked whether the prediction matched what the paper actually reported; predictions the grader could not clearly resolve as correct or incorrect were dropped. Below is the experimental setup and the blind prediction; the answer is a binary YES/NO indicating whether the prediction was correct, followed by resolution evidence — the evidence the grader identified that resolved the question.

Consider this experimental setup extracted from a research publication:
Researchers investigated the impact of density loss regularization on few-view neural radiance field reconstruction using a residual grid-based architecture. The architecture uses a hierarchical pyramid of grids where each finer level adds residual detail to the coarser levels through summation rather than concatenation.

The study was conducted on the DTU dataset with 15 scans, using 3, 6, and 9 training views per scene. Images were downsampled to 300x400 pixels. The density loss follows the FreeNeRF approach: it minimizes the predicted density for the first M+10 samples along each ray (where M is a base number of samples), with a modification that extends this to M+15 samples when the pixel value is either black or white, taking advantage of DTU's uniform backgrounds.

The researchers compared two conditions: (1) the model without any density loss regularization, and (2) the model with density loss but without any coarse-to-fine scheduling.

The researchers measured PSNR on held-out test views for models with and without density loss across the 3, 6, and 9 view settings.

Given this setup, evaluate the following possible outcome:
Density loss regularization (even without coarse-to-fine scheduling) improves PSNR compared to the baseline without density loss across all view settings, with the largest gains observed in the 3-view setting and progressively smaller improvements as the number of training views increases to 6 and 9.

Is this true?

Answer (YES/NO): NO